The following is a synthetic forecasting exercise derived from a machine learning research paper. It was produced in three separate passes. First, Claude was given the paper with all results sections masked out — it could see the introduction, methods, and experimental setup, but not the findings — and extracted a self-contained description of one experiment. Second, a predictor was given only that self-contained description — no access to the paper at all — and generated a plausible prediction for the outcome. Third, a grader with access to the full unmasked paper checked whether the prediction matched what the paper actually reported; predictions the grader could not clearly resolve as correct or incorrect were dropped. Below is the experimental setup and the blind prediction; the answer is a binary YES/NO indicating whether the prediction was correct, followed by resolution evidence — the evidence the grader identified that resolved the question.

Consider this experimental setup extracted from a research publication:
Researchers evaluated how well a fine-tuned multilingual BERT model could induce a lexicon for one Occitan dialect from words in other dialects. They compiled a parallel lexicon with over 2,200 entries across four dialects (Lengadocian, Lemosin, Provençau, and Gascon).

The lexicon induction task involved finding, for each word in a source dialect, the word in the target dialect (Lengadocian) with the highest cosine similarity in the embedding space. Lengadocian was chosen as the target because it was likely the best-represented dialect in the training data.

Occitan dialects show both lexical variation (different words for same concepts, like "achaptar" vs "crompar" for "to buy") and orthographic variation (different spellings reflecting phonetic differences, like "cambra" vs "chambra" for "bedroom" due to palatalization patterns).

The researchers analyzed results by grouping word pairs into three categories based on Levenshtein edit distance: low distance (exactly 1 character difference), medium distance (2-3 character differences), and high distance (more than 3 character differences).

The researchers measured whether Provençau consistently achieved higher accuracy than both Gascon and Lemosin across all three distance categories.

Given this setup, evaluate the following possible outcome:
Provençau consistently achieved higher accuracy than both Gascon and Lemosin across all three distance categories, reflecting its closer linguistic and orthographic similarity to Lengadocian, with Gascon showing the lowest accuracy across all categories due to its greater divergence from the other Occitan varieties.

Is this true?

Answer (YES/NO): NO